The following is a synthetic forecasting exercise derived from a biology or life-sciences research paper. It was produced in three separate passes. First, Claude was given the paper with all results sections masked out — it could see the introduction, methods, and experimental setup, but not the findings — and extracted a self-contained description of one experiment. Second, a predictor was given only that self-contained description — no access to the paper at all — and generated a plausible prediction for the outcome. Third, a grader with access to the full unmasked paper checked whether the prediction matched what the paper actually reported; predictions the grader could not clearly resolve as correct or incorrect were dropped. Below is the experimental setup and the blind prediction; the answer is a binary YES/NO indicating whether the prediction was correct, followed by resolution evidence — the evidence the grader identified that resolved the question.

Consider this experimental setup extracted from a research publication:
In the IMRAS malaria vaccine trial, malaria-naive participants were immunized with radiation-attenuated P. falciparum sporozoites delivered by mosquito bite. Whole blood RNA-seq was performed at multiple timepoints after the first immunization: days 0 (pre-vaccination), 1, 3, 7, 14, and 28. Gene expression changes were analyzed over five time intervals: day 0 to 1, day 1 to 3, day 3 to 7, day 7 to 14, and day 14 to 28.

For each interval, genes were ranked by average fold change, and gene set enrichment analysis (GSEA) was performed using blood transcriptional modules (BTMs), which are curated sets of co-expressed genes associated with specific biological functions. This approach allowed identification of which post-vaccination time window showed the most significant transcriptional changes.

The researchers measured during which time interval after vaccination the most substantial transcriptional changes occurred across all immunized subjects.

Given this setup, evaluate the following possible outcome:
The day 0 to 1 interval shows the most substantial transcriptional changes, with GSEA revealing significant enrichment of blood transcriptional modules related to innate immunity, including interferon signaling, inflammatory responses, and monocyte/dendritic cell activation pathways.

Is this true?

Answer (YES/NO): YES